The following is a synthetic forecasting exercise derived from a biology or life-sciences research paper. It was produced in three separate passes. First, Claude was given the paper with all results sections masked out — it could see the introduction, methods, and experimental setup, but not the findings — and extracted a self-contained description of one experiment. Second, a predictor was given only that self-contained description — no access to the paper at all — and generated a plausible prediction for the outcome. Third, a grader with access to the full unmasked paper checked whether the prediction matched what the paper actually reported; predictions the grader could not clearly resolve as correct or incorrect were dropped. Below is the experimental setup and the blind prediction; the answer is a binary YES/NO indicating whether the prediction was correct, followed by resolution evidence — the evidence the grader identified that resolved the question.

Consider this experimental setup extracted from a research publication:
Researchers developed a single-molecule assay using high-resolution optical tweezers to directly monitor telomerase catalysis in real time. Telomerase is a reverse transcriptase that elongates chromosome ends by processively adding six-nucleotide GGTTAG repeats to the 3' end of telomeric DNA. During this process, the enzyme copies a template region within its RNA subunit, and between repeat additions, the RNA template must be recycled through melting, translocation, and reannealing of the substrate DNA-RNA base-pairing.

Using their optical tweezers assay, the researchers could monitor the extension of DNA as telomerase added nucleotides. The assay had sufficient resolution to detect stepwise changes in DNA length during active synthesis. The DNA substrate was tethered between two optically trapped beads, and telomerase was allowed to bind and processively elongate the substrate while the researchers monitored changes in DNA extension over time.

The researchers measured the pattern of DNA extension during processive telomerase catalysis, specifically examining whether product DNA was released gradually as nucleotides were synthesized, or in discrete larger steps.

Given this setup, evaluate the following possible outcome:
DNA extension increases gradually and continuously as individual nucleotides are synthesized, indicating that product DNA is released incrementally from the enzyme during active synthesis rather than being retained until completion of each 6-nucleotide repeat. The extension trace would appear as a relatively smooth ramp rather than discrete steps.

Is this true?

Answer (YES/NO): NO